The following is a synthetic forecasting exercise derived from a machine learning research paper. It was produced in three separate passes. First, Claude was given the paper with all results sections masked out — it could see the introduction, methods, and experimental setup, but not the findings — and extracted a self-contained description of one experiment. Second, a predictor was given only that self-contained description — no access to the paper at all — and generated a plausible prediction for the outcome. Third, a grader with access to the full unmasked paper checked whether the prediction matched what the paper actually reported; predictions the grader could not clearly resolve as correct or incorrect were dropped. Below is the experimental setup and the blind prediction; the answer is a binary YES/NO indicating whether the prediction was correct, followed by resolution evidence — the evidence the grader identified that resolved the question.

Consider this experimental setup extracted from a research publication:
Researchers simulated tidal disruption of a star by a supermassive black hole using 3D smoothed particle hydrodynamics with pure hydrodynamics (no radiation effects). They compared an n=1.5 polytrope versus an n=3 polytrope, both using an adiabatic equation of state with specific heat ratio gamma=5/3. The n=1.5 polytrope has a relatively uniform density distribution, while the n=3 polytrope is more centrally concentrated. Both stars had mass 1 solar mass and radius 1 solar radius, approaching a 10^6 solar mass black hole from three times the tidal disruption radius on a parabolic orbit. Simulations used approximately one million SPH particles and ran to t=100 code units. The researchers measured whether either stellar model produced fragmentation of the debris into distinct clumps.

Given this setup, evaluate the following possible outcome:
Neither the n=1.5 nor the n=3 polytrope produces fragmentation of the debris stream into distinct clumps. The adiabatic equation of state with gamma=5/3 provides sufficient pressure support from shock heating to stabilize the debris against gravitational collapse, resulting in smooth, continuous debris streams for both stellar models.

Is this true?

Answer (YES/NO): YES